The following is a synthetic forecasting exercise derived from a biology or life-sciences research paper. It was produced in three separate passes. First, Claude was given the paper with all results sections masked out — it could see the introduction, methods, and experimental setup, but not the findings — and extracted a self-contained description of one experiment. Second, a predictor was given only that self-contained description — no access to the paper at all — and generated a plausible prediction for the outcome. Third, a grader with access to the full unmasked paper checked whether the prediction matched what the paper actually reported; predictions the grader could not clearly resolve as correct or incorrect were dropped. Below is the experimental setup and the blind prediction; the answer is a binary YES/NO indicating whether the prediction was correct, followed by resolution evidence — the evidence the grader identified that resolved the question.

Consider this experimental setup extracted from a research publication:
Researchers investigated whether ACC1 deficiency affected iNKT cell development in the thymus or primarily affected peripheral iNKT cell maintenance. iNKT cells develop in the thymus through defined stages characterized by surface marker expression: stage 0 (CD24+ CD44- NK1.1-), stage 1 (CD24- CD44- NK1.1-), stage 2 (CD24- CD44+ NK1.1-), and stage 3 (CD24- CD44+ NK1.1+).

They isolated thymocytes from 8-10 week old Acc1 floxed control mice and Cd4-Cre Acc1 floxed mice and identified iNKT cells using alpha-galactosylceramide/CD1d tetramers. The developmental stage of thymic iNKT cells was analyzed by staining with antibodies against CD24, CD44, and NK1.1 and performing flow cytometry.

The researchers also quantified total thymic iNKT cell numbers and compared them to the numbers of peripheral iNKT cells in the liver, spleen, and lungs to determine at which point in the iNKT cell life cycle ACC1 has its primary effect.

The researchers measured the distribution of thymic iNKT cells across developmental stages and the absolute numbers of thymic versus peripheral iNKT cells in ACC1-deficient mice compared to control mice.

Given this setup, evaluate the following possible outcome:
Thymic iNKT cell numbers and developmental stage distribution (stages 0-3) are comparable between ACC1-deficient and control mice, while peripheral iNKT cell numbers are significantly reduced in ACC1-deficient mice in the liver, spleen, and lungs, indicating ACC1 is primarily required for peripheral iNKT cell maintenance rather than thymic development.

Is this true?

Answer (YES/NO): NO